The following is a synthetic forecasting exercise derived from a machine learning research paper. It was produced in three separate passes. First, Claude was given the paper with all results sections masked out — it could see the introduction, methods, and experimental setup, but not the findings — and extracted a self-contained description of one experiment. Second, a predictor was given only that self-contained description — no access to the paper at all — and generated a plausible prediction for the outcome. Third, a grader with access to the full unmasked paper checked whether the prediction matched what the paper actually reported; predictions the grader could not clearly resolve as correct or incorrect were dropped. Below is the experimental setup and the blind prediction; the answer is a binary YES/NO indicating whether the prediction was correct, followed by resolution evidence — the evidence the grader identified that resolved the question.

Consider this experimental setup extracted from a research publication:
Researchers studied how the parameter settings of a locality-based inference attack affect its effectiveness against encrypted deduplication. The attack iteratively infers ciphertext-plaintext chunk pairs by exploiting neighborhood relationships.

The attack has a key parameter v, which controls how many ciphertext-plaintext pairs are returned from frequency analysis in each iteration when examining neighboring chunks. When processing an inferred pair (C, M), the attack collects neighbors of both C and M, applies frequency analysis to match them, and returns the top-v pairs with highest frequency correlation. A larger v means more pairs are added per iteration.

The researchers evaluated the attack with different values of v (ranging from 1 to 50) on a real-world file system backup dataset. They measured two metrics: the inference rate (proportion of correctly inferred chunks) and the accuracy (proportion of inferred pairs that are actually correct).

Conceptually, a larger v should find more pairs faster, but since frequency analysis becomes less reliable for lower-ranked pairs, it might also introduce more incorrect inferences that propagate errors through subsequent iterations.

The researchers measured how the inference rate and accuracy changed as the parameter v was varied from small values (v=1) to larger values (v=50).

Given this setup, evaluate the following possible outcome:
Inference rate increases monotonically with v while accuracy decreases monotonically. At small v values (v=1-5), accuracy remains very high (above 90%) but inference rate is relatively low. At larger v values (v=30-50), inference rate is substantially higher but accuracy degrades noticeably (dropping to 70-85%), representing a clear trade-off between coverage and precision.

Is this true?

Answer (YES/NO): NO